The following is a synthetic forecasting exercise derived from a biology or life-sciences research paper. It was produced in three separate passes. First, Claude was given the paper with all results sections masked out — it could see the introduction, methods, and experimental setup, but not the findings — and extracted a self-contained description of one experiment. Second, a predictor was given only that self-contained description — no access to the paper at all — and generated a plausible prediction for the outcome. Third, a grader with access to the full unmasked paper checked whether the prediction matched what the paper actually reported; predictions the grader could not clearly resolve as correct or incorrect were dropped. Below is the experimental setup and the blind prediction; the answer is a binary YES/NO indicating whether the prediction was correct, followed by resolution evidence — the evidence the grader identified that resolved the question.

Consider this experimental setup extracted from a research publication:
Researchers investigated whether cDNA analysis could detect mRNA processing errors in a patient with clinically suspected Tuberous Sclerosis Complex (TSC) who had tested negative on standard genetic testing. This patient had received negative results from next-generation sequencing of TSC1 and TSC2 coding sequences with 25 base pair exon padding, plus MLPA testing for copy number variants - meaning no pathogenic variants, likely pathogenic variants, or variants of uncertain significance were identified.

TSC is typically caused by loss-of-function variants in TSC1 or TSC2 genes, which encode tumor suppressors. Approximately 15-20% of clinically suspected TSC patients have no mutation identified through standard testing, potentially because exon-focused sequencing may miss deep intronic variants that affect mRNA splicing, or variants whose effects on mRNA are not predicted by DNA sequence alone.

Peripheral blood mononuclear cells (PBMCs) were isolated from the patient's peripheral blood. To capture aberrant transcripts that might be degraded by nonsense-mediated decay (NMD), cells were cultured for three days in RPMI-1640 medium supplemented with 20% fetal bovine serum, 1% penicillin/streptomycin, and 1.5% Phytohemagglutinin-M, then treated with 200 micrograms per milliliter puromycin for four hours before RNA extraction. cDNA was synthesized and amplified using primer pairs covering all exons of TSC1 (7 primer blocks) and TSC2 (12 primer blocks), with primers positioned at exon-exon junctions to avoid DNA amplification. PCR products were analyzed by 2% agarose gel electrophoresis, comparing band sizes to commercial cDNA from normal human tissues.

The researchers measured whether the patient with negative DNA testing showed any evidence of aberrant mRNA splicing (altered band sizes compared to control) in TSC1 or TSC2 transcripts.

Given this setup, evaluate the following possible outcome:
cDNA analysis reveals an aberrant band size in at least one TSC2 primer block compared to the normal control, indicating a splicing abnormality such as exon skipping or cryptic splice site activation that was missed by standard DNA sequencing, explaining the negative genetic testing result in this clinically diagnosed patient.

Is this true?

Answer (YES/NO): NO